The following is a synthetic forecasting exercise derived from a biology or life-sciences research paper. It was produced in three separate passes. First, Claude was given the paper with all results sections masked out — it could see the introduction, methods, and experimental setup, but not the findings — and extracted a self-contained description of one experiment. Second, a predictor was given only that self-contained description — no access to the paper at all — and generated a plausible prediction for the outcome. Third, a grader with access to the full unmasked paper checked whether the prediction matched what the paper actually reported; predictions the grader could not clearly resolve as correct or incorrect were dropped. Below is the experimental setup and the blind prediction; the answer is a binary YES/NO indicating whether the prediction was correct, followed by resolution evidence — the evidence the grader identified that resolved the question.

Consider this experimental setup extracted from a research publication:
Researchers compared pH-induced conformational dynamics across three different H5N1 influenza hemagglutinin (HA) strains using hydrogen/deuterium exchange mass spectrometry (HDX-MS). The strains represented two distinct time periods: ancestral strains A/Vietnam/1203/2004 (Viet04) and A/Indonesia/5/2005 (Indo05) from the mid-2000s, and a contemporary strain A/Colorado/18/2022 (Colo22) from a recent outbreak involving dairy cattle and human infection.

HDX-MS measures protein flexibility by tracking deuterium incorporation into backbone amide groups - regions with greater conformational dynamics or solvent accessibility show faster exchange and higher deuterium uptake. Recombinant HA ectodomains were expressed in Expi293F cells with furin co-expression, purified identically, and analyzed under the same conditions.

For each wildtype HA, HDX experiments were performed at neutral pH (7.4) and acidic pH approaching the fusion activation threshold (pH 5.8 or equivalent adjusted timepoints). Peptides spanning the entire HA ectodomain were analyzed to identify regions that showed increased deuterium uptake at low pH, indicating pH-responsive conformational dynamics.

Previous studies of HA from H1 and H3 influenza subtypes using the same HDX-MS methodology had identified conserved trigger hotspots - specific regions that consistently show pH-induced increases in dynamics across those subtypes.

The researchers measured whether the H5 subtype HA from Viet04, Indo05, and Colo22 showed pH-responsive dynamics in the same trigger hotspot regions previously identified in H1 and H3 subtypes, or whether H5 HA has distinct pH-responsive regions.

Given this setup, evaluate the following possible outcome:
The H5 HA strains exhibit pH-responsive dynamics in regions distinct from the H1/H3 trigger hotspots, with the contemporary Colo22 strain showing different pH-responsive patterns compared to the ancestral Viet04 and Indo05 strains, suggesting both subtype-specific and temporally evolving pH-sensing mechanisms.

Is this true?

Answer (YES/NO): NO